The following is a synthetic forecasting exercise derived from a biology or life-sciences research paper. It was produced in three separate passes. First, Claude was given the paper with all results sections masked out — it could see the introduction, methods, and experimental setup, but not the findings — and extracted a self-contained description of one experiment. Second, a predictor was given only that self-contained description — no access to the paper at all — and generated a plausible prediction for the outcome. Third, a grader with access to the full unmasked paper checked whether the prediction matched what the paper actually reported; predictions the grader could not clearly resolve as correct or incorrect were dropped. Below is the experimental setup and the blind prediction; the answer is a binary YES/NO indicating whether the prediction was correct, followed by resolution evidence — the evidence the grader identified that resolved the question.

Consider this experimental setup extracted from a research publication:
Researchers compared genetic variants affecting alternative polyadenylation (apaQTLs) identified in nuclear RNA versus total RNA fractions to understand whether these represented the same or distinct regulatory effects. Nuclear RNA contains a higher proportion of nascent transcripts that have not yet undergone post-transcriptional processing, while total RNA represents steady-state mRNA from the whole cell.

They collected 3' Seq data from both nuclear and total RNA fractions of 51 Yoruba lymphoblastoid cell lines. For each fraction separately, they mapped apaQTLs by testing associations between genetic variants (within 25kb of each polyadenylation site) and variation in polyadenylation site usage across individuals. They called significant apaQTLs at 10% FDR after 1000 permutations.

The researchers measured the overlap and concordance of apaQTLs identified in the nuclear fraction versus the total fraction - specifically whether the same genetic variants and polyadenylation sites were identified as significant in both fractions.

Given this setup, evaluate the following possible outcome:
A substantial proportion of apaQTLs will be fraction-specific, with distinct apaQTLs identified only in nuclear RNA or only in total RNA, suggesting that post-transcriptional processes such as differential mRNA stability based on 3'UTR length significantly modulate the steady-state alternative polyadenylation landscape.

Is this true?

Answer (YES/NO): NO